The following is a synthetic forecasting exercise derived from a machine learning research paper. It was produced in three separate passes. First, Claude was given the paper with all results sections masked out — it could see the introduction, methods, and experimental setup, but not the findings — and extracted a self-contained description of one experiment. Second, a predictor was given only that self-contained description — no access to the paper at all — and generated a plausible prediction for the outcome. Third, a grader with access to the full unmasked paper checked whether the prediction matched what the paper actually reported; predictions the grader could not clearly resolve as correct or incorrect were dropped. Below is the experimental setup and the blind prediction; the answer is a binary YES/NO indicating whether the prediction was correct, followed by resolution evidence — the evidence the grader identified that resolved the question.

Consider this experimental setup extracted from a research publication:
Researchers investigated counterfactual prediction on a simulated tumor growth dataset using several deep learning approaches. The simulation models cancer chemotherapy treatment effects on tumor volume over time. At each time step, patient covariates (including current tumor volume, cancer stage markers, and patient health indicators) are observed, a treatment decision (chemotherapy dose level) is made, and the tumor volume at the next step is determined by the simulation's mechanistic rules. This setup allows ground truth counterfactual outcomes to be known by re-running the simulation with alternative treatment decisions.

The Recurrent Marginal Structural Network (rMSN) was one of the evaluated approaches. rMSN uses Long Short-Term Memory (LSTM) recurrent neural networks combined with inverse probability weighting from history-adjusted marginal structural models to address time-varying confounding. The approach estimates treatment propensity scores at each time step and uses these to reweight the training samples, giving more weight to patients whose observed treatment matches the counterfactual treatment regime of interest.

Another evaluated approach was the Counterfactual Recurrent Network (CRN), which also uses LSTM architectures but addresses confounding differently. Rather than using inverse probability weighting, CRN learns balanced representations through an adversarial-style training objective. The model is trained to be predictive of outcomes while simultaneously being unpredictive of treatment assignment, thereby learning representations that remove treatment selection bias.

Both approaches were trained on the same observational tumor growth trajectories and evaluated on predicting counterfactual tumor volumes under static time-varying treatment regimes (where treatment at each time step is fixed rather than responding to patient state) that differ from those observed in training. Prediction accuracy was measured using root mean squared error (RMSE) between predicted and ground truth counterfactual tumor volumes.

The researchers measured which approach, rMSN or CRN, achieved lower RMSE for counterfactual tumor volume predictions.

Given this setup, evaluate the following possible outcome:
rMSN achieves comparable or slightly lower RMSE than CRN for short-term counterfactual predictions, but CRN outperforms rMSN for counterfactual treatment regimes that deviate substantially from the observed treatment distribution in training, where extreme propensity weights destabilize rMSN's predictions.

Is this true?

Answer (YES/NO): NO